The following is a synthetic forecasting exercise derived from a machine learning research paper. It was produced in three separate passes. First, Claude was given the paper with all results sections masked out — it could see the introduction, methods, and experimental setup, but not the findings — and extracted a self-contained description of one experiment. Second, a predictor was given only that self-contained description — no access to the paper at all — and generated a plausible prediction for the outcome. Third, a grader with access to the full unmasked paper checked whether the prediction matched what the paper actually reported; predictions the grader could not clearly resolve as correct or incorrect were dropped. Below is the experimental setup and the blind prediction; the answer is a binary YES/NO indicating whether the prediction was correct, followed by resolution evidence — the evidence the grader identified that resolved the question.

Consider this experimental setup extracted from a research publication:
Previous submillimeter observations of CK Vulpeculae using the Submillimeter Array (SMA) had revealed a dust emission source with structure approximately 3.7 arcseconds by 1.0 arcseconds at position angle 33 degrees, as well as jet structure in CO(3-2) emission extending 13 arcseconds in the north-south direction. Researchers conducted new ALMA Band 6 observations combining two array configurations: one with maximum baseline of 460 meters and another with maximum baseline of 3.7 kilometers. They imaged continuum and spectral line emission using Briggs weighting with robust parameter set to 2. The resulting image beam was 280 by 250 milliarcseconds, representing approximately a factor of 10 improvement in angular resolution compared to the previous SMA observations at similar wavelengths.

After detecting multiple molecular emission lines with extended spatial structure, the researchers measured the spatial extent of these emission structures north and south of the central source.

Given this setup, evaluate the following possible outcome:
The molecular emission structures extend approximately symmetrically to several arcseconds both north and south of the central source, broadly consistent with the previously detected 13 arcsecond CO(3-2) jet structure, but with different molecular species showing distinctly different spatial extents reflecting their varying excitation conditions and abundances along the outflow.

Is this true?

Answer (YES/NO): YES